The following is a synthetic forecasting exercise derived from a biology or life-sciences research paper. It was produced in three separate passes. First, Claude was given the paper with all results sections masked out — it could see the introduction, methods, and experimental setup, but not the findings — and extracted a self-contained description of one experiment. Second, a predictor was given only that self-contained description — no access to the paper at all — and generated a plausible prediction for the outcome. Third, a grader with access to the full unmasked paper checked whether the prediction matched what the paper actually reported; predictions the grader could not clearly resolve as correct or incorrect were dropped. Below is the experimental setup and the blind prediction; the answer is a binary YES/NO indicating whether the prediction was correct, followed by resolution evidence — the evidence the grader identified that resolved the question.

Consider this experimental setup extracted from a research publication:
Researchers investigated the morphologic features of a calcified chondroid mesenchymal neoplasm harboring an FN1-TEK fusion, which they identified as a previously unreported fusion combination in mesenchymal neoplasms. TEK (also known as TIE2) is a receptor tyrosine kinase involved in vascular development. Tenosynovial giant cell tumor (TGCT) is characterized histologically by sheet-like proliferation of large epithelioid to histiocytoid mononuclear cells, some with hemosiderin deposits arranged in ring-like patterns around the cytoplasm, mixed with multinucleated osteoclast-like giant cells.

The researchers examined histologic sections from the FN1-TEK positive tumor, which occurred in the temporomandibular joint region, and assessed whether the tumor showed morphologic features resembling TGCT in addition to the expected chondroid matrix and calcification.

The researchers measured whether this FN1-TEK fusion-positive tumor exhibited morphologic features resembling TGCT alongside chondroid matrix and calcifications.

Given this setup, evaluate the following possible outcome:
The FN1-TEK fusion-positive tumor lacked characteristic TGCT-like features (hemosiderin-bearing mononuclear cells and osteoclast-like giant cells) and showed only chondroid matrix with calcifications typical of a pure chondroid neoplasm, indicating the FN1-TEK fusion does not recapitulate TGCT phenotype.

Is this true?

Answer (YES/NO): NO